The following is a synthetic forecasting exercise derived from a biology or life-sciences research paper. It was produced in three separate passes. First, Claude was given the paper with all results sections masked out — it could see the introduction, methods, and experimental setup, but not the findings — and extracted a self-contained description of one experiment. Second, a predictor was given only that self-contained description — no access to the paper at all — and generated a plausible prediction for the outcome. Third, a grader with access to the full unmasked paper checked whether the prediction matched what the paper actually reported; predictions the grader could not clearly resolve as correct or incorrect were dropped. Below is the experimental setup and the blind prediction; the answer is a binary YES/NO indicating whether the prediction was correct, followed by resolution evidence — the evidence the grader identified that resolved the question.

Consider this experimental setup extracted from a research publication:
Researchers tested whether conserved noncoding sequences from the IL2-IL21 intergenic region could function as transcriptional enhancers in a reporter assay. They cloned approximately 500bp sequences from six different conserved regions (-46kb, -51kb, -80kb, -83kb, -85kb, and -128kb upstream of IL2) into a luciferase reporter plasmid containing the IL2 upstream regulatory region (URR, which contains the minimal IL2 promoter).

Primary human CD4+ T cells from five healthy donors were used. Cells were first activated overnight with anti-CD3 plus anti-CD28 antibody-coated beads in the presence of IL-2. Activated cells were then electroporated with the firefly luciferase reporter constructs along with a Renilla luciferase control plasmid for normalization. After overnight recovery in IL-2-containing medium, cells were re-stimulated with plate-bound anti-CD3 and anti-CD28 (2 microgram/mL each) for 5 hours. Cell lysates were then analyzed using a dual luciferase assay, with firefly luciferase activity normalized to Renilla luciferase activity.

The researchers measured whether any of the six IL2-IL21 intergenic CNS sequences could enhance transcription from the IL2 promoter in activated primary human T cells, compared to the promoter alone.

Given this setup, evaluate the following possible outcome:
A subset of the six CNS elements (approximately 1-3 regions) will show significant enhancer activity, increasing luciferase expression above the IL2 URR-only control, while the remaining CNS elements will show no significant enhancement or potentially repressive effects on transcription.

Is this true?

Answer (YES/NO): NO